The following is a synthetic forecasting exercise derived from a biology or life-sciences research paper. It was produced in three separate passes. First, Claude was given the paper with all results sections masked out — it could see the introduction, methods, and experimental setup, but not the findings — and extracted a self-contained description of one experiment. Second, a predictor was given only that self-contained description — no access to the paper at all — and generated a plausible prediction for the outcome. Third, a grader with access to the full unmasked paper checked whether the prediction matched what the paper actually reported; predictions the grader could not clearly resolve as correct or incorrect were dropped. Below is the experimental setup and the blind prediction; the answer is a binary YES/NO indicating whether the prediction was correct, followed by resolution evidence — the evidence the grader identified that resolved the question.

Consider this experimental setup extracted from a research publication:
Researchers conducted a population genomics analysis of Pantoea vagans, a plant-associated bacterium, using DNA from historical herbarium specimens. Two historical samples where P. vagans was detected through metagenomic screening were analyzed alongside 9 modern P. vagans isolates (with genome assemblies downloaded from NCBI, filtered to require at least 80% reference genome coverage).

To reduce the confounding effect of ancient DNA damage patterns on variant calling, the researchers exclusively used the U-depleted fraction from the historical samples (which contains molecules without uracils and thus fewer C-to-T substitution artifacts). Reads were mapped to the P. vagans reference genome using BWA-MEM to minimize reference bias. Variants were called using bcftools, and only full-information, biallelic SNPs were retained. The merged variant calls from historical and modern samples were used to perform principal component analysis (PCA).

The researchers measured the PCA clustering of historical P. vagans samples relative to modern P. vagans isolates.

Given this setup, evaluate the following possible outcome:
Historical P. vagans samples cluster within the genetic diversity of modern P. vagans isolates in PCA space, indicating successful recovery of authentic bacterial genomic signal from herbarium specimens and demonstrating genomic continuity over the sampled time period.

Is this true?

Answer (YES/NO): YES